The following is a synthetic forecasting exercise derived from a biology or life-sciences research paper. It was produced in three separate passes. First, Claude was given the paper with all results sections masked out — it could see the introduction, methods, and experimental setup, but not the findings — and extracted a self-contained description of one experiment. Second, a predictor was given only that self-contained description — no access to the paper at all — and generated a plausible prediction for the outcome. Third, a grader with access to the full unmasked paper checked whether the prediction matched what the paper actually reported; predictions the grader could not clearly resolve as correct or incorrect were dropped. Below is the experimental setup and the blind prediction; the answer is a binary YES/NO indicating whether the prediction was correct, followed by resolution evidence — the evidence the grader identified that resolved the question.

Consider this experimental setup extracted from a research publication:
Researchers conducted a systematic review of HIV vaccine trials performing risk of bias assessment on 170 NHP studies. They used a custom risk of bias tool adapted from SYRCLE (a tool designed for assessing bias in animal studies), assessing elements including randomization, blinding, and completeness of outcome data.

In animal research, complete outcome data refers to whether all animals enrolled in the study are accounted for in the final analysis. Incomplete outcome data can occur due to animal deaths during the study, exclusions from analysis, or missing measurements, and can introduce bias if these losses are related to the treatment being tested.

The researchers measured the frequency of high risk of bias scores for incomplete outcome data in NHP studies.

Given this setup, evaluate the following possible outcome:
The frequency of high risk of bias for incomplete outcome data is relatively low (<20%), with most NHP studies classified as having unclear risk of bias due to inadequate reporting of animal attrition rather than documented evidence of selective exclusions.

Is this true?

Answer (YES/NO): NO